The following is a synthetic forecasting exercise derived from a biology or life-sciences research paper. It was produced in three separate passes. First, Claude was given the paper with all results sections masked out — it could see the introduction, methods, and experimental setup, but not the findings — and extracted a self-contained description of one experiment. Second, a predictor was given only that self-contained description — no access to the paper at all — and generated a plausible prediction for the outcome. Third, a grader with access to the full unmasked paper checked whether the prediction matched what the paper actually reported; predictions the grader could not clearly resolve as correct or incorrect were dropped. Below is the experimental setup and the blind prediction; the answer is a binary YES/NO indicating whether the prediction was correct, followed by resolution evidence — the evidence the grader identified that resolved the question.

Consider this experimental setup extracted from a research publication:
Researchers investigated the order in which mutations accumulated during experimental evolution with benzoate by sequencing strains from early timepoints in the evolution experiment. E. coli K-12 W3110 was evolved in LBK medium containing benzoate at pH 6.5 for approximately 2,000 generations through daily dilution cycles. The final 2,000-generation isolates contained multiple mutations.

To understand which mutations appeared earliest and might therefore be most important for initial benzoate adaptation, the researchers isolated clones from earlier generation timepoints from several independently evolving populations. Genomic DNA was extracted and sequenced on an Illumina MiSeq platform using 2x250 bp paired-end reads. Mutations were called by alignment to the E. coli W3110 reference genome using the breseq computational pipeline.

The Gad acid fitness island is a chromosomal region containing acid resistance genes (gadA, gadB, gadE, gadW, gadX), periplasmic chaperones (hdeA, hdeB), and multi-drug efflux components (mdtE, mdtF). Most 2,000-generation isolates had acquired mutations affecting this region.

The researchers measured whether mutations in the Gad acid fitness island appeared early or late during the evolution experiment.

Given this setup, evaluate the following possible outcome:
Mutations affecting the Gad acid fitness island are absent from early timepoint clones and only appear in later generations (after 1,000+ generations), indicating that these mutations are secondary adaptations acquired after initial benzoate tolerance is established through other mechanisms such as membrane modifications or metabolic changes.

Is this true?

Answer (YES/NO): NO